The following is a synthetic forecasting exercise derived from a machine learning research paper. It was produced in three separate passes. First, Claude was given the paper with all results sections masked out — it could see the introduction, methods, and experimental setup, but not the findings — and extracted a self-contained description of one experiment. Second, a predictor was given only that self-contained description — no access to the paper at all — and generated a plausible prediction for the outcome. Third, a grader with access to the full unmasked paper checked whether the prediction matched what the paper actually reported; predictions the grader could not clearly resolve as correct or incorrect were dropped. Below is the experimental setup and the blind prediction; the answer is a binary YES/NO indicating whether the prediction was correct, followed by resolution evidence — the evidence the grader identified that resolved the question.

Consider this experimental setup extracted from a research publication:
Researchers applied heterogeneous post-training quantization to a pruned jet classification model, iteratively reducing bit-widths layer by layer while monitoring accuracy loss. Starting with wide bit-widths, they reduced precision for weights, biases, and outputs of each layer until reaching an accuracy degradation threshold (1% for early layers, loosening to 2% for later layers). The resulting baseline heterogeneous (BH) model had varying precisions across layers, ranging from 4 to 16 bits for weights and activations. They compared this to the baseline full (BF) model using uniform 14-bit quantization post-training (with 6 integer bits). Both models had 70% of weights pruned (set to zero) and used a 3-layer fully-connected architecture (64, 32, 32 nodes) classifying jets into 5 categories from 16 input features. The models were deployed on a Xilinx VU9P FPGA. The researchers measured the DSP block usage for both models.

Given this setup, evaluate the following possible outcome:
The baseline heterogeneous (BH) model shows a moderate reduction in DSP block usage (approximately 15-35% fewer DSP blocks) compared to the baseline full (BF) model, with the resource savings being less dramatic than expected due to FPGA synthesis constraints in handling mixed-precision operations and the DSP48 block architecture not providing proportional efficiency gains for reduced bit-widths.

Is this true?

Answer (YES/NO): NO